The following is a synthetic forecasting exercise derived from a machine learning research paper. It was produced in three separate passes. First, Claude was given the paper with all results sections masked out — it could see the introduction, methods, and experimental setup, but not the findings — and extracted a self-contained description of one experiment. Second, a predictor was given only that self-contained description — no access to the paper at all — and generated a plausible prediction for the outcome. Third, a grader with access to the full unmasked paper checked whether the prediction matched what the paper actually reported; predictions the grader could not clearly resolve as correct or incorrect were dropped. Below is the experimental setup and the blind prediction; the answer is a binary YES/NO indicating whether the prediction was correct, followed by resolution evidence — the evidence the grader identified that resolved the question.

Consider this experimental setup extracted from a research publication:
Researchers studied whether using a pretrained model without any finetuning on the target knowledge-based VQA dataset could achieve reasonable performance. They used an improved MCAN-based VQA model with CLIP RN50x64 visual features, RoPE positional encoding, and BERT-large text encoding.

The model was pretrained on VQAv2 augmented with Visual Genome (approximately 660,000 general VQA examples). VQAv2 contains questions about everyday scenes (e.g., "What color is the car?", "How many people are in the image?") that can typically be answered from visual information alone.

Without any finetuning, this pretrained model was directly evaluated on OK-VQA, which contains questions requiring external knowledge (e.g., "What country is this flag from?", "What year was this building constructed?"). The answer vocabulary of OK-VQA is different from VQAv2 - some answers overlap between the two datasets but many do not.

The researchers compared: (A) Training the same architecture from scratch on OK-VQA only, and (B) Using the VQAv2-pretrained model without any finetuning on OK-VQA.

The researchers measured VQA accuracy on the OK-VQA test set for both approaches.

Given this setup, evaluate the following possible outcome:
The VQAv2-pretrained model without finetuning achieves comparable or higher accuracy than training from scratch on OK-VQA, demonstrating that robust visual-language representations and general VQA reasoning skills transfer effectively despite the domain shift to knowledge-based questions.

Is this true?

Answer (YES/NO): YES